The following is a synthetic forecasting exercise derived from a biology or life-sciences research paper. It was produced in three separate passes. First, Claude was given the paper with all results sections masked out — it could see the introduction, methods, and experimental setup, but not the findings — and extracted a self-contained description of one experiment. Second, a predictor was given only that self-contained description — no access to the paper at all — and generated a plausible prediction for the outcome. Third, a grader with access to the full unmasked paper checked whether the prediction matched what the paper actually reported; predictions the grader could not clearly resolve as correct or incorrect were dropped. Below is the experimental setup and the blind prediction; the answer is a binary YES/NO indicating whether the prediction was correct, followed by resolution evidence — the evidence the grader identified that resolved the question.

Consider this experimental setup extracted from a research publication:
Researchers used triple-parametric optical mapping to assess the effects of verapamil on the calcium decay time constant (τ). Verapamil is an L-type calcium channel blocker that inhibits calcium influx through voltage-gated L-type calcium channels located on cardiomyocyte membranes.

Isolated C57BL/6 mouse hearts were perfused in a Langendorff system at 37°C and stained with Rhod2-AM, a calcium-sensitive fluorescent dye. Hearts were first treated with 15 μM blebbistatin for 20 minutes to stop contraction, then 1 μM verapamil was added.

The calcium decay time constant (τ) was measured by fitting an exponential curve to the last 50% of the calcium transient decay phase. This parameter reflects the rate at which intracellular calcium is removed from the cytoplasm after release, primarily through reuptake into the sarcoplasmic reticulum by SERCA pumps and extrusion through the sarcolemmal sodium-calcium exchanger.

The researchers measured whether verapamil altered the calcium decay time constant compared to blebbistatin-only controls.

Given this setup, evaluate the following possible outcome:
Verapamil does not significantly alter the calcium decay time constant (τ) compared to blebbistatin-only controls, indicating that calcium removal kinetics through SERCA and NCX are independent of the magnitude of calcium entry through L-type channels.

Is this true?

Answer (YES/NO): YES